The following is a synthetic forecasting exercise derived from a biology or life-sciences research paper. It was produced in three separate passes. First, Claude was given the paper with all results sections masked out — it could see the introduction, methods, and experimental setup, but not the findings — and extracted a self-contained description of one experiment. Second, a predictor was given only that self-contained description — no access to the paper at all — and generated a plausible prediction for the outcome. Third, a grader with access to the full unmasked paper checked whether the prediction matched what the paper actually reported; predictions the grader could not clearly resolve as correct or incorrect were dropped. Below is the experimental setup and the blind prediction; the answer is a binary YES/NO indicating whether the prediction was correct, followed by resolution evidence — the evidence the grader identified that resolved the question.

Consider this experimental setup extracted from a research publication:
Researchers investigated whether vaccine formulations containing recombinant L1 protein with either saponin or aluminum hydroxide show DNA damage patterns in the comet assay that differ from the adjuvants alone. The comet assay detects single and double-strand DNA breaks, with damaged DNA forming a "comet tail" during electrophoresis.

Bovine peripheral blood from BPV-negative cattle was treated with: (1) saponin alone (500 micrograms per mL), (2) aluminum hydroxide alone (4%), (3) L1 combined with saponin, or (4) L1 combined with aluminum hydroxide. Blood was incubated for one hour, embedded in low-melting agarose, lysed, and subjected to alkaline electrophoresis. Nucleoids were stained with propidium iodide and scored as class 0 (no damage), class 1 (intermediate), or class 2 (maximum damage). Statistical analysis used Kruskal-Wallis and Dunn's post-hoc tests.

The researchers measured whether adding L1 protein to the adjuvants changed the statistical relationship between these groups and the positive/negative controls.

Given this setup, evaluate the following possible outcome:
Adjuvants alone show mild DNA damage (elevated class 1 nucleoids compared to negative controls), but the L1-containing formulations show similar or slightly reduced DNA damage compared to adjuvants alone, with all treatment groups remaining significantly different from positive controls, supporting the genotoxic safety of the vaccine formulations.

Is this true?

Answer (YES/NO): NO